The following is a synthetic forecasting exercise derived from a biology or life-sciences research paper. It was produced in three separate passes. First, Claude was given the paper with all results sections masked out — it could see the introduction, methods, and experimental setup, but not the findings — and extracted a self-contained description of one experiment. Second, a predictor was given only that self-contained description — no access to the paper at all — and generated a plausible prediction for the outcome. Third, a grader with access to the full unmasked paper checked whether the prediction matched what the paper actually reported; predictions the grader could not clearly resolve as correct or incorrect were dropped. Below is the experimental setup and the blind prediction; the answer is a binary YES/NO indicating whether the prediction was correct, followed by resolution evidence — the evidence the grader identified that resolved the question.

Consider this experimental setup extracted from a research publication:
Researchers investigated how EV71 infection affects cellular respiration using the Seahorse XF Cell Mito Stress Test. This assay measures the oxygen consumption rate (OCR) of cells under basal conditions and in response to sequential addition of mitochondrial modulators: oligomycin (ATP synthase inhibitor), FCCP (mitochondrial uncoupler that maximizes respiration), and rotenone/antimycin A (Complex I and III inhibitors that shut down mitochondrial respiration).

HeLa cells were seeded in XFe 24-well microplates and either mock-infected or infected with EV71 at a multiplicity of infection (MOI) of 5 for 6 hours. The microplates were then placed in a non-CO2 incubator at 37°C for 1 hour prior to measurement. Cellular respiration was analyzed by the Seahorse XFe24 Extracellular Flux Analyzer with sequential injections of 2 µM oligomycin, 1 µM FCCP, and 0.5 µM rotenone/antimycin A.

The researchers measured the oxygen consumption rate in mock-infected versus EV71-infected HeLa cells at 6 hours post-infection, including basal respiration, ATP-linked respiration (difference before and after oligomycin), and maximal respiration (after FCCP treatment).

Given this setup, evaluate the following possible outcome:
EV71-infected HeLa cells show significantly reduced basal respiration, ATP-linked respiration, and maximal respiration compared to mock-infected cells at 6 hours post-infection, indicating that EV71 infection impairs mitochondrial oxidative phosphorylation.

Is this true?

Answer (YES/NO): NO